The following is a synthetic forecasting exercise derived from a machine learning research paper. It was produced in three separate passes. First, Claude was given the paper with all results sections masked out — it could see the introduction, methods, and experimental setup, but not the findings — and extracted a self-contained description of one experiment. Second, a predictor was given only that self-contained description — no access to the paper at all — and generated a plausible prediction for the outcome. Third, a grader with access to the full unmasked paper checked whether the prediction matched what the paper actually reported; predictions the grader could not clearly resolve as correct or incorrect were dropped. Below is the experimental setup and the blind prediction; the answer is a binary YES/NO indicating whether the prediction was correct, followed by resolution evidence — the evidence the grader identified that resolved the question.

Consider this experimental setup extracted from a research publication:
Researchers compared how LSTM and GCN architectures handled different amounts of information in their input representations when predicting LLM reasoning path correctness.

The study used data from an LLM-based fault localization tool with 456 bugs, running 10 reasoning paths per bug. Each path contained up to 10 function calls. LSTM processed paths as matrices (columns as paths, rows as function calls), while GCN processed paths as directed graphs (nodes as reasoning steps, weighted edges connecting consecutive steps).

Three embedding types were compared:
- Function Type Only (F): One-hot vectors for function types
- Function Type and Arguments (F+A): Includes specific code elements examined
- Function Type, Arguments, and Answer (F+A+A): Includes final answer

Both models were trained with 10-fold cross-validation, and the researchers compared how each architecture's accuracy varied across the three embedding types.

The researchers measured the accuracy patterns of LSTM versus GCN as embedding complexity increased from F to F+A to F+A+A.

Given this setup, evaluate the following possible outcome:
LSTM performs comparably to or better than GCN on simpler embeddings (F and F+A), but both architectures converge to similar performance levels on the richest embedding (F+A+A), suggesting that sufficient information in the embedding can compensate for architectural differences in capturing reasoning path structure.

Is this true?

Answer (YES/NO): NO